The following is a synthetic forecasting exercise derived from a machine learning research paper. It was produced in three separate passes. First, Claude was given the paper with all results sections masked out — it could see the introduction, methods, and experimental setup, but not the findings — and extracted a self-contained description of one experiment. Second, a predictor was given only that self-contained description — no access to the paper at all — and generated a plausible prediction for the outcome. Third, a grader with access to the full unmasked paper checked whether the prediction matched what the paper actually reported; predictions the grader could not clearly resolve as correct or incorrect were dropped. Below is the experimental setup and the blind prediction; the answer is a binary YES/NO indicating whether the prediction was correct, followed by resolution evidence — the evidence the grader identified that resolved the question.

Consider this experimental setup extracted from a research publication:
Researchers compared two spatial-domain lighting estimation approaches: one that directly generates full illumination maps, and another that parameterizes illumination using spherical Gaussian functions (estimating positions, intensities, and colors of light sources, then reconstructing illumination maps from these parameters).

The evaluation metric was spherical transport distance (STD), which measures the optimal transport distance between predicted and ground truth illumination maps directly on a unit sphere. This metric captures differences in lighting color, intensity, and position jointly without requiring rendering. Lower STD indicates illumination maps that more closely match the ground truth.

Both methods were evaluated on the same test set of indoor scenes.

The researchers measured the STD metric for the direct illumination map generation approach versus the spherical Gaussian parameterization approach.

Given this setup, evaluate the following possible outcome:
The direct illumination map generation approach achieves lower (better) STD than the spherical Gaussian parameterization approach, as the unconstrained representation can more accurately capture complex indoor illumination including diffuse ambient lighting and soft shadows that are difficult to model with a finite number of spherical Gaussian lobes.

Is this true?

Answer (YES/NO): NO